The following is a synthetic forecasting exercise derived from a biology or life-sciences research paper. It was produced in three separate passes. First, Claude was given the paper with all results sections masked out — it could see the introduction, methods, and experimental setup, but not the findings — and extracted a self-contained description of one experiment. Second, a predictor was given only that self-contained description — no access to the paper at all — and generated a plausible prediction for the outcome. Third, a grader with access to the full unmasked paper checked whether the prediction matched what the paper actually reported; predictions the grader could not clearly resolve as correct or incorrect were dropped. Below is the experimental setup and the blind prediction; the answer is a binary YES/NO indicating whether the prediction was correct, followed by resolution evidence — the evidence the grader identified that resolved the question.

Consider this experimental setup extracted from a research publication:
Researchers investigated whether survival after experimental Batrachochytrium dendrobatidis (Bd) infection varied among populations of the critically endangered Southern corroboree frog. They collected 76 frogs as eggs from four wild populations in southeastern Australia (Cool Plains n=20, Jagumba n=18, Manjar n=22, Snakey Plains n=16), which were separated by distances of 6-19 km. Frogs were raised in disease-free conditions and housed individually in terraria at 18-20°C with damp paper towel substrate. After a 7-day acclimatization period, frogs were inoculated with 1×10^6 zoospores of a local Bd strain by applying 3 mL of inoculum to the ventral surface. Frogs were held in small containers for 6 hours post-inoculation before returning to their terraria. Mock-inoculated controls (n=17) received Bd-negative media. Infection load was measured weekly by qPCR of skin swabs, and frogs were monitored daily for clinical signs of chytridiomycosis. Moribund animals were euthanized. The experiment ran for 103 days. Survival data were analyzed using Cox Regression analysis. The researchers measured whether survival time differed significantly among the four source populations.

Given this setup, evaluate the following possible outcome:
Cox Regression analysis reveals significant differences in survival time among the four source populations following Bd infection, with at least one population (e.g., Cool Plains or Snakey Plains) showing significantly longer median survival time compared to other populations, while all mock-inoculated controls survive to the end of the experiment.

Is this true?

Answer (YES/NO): NO